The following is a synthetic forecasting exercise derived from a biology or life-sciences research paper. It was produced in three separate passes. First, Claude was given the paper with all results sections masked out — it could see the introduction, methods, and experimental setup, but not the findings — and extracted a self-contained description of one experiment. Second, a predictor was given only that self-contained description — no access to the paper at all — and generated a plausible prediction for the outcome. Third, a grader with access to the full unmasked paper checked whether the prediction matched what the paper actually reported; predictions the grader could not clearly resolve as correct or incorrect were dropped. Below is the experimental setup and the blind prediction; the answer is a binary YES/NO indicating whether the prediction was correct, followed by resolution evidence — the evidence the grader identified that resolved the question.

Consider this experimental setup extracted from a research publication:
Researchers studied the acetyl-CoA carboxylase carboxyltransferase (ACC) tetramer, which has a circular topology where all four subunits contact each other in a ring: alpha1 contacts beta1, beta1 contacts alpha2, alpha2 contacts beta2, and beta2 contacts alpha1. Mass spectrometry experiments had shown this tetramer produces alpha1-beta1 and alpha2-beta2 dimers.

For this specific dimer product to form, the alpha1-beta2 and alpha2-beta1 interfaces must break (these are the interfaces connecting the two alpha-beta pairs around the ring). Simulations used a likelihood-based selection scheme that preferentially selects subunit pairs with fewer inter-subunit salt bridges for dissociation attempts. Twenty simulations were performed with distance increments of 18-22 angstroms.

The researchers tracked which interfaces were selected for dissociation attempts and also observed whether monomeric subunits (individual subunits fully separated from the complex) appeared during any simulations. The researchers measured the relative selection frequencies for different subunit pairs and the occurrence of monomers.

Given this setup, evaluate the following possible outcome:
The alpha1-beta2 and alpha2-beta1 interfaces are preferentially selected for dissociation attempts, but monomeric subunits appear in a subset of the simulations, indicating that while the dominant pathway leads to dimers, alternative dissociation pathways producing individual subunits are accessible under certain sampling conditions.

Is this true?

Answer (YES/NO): YES